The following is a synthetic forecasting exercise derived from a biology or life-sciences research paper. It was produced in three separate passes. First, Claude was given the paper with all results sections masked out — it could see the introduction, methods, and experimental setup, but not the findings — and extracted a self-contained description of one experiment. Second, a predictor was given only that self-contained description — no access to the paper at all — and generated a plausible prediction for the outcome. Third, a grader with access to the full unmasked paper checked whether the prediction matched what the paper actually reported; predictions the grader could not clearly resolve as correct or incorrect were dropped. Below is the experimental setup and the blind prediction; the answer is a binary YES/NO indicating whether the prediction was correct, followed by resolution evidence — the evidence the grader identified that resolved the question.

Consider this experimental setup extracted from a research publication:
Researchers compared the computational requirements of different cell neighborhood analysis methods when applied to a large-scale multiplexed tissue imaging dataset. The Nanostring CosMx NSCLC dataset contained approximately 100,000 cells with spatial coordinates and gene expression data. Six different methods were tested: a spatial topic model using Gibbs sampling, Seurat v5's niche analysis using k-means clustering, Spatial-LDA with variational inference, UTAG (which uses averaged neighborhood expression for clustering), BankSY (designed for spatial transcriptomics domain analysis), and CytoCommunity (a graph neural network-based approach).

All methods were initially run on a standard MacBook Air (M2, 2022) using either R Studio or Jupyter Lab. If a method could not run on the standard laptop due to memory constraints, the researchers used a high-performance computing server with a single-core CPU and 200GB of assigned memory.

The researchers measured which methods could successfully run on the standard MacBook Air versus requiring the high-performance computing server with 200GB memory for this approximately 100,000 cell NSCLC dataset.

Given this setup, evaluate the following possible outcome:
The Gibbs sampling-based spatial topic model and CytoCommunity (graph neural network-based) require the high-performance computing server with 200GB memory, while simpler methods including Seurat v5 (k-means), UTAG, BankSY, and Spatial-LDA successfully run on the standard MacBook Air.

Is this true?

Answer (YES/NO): NO